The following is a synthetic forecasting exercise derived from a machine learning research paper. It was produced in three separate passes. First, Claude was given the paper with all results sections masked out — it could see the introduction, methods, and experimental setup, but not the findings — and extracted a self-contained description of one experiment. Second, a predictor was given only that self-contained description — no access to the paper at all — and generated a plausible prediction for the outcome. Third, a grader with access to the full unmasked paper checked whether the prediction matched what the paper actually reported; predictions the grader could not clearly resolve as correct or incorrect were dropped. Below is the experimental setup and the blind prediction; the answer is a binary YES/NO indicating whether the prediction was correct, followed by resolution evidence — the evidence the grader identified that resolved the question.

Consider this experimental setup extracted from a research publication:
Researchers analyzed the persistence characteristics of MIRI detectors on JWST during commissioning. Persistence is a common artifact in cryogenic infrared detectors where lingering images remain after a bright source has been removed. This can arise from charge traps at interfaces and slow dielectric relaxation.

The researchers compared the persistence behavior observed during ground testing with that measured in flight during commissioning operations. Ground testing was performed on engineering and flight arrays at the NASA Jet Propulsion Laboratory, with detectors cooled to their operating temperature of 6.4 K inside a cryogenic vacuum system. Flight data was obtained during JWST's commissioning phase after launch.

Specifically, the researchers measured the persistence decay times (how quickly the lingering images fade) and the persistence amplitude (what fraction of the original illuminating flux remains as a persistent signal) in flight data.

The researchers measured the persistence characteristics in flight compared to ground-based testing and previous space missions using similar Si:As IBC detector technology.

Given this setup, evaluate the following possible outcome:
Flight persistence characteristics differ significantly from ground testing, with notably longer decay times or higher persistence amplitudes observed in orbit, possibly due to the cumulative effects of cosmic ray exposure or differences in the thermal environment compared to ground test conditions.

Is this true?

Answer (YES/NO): NO